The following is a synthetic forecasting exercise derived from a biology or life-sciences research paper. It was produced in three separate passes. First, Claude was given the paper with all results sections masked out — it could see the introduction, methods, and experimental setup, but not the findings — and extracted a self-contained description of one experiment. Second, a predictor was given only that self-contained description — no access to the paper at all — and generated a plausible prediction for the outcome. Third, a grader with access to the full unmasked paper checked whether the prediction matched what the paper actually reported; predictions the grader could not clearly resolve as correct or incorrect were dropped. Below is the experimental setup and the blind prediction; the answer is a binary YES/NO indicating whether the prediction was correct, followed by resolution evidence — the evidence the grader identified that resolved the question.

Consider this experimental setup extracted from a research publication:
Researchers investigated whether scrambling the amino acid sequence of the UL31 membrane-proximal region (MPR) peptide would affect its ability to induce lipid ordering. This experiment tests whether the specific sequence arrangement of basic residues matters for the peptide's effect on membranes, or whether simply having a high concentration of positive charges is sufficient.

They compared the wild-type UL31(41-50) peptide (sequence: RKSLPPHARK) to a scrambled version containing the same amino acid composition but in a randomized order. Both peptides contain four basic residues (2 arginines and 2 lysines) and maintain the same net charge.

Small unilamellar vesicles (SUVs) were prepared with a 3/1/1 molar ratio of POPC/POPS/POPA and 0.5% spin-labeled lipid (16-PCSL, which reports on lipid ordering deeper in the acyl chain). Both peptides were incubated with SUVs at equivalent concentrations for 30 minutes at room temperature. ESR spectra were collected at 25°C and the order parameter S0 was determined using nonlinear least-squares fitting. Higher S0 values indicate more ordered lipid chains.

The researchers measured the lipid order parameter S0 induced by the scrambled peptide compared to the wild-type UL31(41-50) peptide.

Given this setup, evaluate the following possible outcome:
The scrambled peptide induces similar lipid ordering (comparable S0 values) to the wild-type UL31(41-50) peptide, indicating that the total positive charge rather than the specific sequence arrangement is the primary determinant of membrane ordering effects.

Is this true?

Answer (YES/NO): NO